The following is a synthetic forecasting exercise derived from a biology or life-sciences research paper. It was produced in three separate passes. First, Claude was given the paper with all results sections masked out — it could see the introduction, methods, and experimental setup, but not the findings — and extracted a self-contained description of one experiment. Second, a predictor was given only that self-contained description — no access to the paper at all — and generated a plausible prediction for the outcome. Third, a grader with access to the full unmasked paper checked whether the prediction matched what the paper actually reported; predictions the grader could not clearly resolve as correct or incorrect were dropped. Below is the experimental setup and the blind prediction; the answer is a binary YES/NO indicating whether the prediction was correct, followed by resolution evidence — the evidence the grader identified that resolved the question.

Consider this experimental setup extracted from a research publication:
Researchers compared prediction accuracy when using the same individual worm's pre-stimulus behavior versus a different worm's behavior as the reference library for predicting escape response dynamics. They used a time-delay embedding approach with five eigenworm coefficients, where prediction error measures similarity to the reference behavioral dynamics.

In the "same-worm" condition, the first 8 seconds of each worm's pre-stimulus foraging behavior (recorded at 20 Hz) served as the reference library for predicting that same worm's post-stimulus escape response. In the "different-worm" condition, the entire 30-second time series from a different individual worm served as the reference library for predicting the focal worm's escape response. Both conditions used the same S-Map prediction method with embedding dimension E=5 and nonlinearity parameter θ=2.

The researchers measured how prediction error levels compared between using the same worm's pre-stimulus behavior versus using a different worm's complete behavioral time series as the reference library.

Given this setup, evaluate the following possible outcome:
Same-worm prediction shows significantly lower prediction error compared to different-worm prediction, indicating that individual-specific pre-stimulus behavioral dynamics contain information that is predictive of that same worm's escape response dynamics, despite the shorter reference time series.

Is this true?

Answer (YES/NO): NO